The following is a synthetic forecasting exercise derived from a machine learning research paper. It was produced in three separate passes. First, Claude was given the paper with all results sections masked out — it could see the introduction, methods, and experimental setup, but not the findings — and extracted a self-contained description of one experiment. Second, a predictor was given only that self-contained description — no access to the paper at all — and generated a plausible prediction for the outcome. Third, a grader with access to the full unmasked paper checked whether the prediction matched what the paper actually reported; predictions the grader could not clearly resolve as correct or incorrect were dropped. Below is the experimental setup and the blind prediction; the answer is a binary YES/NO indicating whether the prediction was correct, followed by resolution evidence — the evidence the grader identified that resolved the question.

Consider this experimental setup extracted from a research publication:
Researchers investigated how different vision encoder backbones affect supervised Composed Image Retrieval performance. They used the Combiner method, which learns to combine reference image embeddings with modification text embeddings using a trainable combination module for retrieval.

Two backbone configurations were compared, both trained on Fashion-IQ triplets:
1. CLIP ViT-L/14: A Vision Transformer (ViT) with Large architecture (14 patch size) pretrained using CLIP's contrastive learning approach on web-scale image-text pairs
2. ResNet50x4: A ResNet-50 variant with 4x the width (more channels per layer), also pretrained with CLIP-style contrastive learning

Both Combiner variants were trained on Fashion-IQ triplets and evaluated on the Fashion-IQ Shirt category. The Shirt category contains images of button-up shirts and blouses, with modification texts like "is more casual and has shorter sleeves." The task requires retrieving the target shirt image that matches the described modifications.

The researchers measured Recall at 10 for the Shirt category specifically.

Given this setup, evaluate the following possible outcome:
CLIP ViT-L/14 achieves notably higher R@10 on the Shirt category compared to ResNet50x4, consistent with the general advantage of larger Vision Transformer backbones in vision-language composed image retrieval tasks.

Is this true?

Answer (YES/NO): NO